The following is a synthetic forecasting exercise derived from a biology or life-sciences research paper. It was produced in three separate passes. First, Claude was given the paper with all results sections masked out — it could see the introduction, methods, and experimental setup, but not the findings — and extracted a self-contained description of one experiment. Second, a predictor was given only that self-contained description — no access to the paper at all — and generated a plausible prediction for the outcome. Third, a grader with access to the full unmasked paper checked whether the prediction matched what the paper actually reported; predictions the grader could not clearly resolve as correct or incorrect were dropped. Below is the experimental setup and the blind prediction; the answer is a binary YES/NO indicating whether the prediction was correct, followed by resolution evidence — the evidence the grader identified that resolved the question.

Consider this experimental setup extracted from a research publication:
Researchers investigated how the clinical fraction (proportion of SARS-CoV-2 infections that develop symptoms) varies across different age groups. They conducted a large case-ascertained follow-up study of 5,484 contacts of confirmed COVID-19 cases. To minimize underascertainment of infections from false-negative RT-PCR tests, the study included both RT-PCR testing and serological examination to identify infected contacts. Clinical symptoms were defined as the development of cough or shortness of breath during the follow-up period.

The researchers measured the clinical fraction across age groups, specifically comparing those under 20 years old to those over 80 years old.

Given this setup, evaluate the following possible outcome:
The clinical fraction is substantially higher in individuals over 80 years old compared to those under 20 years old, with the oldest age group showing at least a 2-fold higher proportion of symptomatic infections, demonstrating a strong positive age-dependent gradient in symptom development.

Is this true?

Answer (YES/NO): YES